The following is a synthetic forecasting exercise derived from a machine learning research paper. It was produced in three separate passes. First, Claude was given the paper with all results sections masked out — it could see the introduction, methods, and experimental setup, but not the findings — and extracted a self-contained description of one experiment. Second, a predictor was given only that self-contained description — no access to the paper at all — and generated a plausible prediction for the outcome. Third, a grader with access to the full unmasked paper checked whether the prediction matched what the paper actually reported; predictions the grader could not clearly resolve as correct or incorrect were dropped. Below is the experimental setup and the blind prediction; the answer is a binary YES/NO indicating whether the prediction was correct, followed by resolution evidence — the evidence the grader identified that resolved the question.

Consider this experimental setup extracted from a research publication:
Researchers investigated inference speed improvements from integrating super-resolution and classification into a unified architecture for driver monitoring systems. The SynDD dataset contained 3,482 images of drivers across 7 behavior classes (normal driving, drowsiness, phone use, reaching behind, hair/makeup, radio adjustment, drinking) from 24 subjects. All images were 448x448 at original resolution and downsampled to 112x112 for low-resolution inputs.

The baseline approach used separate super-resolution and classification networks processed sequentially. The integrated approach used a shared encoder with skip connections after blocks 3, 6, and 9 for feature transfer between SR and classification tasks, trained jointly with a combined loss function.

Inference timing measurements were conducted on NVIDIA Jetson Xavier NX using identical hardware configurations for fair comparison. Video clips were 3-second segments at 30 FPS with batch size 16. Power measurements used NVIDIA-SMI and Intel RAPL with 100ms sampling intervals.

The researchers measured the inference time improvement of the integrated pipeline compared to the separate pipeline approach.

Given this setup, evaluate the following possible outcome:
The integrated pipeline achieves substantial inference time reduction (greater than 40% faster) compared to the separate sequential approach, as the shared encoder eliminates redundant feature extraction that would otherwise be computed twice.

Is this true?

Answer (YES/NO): NO